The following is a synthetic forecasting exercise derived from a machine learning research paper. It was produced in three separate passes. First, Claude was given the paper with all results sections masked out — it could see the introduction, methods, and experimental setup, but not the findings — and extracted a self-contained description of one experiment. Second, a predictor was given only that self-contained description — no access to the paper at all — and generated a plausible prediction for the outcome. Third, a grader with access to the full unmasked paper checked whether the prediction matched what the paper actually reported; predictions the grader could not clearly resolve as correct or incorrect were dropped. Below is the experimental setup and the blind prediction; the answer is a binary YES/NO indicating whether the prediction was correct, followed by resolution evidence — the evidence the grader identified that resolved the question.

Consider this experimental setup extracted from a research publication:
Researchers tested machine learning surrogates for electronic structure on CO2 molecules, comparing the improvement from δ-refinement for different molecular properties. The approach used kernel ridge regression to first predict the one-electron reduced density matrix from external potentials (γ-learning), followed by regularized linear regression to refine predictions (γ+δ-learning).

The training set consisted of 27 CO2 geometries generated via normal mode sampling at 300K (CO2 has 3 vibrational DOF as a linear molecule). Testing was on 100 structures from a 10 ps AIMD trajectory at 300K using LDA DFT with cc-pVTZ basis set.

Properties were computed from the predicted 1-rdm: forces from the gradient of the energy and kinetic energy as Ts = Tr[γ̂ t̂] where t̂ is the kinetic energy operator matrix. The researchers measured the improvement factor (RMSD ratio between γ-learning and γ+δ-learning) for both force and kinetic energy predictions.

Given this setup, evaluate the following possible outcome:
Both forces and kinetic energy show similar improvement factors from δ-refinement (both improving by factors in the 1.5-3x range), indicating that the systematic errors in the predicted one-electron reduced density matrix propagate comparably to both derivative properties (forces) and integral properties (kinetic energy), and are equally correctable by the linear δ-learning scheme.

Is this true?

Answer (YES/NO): NO